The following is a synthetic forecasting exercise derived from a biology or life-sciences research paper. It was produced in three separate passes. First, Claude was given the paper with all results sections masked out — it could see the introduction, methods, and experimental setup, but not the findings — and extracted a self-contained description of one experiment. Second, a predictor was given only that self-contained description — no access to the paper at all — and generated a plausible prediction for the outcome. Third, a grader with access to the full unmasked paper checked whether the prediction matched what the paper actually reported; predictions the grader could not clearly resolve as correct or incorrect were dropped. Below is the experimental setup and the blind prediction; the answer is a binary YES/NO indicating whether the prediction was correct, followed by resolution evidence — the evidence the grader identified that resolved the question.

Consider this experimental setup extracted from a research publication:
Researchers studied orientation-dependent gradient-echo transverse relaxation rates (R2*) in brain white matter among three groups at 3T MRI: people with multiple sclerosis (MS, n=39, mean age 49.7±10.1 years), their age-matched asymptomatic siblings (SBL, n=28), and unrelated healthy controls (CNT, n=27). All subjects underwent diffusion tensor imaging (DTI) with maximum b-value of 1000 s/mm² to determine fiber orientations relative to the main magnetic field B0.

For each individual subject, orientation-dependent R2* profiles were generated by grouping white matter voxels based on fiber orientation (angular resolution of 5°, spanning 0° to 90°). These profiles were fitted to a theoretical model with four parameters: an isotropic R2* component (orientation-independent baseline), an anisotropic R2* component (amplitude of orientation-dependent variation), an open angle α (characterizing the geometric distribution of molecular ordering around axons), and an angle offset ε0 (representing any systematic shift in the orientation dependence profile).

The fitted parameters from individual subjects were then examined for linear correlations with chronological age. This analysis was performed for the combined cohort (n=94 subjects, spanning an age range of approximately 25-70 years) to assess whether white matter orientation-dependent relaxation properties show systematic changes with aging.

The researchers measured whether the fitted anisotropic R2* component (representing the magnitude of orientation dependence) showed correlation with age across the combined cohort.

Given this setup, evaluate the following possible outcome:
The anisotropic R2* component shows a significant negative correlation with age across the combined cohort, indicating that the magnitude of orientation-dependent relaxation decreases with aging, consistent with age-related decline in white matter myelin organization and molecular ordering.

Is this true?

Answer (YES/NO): YES